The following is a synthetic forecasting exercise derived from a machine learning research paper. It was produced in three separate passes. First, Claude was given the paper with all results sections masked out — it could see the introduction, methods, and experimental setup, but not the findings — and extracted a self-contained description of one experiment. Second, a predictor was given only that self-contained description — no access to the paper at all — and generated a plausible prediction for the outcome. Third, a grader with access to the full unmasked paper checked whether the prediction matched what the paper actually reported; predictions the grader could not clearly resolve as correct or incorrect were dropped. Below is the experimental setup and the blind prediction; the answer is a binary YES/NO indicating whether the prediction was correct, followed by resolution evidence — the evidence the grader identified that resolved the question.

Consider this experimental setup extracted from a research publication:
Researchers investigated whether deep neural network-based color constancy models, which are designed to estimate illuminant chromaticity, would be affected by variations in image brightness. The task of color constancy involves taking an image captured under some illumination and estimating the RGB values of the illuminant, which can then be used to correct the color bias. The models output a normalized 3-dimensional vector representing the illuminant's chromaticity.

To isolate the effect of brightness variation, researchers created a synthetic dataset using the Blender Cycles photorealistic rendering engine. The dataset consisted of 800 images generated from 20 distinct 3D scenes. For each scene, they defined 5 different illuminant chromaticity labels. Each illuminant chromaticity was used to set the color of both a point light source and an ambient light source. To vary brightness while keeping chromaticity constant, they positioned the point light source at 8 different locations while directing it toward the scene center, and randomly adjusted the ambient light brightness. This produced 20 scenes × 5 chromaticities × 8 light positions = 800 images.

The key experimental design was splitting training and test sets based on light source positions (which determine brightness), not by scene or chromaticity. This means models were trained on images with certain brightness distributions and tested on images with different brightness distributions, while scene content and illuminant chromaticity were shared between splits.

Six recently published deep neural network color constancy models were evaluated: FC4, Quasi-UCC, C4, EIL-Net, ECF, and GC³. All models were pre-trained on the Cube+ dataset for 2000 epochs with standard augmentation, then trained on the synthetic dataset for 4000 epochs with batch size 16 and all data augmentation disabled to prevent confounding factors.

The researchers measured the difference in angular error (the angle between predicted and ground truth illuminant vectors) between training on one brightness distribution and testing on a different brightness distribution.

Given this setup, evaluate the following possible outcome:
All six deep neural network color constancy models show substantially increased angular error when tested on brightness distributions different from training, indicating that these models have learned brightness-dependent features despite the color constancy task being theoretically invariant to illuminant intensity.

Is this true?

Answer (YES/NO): YES